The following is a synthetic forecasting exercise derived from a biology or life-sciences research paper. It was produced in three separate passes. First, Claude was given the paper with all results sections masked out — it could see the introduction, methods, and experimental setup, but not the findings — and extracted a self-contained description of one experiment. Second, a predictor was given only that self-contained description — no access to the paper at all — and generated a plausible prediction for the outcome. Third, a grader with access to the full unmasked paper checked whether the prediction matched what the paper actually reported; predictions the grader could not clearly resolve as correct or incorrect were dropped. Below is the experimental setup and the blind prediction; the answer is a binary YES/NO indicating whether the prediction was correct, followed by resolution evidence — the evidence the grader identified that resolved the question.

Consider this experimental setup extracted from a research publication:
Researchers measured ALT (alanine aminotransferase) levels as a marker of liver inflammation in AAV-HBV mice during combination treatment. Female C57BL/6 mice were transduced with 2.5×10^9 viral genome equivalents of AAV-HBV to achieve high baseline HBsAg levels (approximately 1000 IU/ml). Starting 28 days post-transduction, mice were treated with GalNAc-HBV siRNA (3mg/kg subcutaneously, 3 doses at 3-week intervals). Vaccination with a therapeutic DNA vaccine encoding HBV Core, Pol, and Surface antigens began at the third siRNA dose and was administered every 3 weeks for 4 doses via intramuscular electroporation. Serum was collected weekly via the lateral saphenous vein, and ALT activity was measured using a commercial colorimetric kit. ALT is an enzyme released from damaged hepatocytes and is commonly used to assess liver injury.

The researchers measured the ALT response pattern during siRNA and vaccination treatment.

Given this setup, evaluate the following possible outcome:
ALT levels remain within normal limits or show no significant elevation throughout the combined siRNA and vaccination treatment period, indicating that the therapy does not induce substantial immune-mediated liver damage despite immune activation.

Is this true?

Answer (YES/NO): NO